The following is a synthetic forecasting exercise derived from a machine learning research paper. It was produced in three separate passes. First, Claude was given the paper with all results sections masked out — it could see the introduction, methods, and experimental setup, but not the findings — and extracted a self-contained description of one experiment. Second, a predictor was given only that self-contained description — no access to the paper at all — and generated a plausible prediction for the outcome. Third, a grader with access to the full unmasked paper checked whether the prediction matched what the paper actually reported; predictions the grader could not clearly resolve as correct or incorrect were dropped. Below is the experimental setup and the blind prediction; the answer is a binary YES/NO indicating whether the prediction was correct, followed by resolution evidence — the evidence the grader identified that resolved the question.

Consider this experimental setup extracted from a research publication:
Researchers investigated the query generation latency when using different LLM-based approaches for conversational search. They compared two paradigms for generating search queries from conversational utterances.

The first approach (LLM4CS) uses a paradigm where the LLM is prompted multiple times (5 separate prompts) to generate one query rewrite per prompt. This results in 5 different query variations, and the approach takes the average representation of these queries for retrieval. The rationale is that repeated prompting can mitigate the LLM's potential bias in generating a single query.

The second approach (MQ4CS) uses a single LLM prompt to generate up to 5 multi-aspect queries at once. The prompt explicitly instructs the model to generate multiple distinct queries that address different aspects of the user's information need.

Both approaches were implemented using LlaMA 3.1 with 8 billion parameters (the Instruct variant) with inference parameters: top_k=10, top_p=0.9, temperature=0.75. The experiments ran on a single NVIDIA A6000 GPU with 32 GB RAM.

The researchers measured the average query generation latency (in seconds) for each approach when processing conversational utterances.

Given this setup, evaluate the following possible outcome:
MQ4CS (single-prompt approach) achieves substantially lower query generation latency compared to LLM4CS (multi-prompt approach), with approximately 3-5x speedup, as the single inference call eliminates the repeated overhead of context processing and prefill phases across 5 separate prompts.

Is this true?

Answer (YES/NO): NO